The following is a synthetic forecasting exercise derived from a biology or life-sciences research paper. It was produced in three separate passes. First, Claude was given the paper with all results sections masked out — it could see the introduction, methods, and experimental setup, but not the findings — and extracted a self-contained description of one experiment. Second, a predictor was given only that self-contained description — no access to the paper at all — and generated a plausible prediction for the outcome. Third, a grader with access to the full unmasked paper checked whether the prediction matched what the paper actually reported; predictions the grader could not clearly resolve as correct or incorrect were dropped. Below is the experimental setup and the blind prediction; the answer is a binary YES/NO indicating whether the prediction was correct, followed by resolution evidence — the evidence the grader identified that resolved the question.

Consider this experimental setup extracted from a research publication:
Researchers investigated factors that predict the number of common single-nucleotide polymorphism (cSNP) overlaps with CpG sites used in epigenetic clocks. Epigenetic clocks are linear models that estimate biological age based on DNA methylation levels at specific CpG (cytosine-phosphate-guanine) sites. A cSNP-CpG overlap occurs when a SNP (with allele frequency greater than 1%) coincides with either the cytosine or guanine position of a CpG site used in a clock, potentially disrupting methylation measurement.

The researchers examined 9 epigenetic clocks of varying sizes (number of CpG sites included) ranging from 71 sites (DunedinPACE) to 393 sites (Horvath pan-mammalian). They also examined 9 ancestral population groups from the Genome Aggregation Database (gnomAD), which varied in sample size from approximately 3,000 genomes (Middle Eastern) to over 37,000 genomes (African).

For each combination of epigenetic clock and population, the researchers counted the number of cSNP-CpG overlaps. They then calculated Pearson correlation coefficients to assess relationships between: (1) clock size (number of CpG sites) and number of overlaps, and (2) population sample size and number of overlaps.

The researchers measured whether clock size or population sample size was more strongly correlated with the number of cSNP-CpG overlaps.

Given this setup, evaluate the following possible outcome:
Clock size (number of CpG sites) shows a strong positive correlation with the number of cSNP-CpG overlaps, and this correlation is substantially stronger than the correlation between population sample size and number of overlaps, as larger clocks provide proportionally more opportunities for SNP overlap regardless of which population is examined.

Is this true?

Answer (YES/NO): YES